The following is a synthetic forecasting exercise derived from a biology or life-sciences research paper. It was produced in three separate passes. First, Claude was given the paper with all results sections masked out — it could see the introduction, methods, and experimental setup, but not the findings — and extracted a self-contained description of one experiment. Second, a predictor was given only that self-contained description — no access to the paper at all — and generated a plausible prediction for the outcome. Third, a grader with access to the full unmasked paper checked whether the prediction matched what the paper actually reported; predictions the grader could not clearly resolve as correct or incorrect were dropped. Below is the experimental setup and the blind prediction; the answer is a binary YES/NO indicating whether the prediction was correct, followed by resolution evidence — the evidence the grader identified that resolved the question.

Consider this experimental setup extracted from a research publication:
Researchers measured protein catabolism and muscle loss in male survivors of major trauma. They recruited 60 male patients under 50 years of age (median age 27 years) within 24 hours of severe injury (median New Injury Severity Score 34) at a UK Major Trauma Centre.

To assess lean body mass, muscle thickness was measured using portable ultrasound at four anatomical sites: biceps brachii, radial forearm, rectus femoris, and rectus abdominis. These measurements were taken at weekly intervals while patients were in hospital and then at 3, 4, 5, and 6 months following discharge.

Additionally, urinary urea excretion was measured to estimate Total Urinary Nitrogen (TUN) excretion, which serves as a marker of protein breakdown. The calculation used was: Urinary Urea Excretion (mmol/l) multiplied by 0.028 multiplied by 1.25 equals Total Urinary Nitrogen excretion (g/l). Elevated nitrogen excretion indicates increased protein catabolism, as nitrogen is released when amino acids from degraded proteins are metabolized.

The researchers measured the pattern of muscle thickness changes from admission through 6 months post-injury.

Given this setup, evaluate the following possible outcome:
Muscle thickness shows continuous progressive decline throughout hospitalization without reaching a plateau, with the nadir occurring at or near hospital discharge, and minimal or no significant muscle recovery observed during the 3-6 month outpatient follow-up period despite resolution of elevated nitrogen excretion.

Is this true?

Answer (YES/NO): NO